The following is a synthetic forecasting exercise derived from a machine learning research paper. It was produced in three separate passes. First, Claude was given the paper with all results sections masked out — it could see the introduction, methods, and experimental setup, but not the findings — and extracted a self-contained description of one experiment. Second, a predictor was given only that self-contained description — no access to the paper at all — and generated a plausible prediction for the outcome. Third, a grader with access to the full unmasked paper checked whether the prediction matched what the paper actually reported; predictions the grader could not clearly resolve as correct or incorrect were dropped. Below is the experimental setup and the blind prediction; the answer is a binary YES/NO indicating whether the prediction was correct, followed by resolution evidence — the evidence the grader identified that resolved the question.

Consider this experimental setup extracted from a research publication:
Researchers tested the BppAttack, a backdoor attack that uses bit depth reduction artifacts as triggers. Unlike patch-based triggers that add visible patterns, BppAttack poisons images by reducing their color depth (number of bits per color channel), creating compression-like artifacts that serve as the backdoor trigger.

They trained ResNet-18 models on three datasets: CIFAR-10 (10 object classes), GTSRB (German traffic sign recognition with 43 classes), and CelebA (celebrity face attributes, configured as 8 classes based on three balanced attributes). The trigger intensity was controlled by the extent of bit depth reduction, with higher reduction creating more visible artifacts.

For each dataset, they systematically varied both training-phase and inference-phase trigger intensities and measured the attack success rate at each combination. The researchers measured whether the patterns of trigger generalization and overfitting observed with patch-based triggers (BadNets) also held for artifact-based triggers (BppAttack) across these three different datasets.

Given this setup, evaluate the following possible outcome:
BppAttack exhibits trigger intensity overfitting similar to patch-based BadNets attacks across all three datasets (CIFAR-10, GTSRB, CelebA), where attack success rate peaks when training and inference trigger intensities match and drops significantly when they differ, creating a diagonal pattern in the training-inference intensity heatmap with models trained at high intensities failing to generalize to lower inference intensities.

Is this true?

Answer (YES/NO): NO